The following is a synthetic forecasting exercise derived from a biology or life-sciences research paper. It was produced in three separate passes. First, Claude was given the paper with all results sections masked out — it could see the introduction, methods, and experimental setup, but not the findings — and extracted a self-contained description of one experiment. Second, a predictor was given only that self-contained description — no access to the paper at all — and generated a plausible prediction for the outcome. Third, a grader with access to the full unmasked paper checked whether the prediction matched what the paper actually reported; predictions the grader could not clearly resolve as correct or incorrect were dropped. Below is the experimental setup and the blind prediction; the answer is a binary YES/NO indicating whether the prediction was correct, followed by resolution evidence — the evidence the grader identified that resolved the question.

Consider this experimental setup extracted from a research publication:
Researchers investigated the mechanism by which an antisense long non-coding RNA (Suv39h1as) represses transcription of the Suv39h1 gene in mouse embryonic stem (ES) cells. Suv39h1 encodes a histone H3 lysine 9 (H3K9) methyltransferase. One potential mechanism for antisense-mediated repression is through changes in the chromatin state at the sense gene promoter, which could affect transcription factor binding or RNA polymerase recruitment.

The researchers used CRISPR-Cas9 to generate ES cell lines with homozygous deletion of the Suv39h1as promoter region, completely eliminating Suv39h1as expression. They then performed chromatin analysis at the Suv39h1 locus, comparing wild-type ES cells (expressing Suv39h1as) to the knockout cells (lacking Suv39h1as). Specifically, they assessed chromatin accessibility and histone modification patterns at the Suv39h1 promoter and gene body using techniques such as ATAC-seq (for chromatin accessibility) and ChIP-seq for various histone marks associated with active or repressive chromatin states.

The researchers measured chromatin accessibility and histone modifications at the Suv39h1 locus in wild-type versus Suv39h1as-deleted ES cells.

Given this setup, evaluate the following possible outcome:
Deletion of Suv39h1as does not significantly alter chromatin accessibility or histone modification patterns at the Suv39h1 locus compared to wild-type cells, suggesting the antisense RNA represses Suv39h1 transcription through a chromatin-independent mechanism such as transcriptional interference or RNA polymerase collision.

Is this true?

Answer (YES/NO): NO